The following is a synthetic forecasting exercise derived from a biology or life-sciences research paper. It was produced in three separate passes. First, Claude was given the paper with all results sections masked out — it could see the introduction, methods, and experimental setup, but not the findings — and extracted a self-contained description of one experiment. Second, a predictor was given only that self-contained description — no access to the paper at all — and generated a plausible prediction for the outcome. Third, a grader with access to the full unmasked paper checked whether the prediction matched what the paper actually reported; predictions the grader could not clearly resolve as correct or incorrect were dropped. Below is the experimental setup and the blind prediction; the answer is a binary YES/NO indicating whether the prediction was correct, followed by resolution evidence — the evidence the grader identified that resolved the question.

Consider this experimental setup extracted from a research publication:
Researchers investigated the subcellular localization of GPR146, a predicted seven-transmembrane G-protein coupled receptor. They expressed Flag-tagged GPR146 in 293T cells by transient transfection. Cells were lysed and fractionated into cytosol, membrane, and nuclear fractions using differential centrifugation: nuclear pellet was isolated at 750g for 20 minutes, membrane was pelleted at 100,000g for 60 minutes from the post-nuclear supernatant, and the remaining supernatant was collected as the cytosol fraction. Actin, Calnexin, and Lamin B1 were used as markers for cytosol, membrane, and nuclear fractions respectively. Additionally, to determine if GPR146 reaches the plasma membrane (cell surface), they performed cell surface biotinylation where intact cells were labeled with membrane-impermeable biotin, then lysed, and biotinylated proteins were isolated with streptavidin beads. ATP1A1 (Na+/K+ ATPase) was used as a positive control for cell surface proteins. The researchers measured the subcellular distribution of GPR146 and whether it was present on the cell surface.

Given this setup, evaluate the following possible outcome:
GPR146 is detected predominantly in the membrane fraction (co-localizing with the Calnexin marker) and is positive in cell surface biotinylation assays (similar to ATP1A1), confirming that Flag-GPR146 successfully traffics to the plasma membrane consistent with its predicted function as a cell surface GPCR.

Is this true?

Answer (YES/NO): YES